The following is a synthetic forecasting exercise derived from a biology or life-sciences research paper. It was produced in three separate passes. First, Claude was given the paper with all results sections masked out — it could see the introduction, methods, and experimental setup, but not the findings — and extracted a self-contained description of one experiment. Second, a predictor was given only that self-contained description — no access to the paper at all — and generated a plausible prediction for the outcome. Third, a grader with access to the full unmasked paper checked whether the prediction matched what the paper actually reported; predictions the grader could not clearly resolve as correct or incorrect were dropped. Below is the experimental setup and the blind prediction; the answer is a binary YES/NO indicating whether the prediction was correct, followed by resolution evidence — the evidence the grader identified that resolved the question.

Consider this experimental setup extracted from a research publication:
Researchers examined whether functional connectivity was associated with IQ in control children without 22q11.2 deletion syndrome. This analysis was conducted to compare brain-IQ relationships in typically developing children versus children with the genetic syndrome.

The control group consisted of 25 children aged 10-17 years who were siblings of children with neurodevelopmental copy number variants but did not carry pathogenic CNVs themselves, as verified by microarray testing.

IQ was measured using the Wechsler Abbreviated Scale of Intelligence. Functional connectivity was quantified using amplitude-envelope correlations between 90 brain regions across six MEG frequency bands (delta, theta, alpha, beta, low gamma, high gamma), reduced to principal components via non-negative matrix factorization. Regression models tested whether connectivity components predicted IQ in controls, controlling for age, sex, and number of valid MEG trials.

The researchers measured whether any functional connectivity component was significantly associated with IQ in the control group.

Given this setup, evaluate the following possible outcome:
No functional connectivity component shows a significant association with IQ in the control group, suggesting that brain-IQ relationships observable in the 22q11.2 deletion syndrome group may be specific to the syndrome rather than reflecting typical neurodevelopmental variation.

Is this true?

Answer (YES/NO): NO